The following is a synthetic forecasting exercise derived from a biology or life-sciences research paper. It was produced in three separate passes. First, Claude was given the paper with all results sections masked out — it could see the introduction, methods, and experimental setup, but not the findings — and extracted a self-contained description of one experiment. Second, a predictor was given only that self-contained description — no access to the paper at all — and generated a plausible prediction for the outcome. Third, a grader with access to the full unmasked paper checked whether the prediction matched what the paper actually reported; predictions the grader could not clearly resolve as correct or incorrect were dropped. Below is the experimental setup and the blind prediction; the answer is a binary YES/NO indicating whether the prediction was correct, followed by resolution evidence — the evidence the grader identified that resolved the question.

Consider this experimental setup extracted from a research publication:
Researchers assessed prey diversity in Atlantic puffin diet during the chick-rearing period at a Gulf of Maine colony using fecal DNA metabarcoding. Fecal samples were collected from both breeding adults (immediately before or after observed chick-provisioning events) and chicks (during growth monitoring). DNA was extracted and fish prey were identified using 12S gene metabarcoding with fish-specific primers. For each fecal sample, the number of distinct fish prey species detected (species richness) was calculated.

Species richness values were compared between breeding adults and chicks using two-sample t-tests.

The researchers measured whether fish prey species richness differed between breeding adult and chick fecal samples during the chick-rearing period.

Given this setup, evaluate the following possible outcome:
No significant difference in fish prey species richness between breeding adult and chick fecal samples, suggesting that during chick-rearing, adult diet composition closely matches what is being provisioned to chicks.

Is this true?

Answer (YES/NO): NO